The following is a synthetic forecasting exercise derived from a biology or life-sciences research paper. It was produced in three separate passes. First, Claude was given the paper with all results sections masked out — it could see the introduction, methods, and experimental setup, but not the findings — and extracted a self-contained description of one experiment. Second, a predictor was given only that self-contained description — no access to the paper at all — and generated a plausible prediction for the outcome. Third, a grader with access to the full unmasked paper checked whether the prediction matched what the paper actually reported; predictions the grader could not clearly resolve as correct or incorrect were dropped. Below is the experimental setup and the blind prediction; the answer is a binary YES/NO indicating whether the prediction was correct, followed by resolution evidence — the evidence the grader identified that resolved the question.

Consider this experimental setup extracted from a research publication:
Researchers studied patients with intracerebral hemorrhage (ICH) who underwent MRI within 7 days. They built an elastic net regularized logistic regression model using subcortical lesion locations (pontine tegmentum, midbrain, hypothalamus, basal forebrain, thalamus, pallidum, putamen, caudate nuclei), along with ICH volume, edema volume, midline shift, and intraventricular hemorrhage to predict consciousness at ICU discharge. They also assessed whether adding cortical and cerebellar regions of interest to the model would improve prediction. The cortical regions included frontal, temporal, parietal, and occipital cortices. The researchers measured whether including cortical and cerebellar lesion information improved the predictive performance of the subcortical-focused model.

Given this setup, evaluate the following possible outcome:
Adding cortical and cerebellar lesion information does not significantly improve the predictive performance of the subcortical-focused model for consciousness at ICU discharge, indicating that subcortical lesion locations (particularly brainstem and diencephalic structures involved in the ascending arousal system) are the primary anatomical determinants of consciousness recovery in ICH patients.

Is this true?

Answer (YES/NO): YES